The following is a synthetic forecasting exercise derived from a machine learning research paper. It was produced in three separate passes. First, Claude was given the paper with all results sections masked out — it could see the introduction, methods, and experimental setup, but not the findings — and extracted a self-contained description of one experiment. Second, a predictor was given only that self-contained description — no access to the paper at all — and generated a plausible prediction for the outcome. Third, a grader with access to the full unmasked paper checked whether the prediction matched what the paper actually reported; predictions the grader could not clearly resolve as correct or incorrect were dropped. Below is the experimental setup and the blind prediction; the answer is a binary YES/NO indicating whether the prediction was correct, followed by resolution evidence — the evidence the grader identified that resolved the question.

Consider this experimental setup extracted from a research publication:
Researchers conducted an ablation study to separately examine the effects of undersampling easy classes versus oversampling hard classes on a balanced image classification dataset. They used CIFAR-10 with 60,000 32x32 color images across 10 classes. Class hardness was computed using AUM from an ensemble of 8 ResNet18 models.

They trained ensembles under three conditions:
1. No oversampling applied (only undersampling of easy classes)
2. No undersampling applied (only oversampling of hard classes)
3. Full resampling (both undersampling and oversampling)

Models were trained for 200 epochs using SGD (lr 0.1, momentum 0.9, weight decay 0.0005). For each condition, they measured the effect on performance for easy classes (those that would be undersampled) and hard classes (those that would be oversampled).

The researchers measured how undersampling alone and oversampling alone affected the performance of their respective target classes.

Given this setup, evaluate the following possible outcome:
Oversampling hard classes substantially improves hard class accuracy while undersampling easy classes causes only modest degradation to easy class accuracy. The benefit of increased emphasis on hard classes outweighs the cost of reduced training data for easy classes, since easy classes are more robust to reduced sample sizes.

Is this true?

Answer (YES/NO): NO